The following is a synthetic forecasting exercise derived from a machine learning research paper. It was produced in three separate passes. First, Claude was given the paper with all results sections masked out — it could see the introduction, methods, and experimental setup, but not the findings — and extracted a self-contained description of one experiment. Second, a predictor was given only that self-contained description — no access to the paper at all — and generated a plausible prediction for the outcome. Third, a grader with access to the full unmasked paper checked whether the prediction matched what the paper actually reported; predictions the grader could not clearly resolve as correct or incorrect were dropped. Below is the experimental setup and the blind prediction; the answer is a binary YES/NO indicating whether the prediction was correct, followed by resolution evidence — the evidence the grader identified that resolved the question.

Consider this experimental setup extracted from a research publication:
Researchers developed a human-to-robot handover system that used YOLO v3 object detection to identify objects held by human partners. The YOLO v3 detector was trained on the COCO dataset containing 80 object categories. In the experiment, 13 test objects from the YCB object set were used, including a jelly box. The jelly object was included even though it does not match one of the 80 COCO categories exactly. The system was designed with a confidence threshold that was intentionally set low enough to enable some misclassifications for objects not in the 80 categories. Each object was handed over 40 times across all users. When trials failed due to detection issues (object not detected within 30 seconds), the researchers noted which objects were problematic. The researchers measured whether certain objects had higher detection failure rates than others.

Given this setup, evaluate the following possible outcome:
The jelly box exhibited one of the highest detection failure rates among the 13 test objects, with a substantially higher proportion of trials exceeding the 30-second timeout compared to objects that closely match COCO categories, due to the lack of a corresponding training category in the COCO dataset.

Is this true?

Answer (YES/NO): NO